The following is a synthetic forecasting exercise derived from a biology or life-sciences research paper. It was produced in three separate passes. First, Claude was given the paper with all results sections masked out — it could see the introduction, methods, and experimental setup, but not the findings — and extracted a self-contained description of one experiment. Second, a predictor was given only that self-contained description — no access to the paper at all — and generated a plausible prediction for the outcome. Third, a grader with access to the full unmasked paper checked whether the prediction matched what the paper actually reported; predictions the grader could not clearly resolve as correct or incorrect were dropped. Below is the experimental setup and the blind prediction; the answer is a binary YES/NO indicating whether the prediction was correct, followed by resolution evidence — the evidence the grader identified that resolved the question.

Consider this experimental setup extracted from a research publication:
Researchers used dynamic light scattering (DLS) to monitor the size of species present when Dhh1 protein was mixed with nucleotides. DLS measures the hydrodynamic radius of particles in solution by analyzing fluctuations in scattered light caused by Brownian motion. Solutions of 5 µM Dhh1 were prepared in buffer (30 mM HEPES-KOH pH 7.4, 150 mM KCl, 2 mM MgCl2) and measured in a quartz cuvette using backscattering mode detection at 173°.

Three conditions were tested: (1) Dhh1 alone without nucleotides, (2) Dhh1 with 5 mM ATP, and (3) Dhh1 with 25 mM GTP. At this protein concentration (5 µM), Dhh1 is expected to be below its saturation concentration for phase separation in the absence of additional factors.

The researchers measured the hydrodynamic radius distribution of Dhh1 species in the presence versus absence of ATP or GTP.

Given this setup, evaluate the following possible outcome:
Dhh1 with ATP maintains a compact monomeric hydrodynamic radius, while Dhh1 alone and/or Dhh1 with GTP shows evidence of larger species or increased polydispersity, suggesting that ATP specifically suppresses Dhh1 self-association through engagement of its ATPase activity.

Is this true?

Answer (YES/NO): NO